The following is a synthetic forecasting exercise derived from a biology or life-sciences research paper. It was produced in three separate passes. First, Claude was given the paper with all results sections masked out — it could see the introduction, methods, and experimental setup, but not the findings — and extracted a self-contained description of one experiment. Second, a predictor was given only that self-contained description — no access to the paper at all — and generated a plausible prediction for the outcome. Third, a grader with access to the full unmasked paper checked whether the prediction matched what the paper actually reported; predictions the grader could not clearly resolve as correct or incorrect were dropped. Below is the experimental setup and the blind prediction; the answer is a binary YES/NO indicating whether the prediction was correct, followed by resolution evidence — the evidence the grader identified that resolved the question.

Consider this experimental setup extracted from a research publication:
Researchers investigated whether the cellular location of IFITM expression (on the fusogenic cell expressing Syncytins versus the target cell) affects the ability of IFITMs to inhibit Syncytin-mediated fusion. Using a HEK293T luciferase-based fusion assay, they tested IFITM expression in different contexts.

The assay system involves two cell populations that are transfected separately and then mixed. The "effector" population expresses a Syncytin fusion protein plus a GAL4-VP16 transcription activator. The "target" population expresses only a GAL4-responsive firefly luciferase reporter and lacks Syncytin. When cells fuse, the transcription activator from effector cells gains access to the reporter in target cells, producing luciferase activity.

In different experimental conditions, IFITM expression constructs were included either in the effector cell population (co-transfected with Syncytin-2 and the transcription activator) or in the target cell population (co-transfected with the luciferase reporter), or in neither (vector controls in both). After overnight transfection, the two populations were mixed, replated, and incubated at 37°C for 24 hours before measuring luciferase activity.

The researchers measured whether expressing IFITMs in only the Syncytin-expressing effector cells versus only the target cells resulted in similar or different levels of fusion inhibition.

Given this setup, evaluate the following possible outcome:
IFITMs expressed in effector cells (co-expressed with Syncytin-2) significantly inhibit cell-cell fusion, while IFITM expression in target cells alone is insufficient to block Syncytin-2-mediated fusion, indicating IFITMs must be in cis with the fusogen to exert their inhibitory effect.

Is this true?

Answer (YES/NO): NO